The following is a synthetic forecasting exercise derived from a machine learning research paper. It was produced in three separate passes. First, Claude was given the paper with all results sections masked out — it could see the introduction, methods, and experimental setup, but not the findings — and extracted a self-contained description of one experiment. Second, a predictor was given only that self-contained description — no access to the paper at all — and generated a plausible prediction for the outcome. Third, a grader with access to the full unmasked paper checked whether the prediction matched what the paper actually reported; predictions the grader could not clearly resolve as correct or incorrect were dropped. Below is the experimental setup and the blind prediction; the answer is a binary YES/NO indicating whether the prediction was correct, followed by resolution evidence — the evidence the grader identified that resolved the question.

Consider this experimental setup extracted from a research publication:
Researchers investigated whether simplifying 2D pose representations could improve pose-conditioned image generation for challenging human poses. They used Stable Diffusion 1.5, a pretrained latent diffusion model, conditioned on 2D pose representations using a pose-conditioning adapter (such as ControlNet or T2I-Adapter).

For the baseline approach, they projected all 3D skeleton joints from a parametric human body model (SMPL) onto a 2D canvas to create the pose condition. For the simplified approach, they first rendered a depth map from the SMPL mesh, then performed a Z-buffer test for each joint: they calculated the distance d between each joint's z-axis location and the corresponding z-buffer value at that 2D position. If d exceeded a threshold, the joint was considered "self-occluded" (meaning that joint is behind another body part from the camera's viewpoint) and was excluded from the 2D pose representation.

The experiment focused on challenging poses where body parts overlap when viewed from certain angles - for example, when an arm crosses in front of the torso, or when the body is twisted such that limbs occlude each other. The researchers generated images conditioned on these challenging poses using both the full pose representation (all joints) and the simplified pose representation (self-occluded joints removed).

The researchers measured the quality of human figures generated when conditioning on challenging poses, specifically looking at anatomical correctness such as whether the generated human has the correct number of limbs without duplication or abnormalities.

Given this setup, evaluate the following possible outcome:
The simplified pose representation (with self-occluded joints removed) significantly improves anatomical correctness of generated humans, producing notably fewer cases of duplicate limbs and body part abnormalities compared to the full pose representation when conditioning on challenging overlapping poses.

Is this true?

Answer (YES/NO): YES